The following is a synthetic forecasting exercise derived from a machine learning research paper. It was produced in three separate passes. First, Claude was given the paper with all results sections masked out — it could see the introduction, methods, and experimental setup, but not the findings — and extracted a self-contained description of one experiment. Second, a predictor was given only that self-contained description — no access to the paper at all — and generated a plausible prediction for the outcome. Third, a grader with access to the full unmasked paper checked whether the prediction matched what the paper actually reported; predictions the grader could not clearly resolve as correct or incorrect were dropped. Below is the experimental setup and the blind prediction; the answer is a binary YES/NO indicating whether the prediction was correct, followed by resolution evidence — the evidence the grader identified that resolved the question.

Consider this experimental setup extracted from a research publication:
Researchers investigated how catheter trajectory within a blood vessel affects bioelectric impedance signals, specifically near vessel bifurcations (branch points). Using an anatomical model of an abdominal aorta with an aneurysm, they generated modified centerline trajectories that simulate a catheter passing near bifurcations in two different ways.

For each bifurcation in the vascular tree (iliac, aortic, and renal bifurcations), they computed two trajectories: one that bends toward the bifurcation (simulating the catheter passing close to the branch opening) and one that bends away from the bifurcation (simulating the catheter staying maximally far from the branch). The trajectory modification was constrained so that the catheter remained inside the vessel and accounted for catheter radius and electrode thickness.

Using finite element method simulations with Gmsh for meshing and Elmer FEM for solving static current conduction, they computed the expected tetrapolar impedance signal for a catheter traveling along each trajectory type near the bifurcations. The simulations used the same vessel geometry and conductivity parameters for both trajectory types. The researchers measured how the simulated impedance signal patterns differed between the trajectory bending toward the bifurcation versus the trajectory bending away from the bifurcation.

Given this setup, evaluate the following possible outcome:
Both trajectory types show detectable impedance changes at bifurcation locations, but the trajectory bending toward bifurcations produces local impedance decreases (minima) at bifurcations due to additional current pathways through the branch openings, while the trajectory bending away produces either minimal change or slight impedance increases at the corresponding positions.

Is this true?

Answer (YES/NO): NO